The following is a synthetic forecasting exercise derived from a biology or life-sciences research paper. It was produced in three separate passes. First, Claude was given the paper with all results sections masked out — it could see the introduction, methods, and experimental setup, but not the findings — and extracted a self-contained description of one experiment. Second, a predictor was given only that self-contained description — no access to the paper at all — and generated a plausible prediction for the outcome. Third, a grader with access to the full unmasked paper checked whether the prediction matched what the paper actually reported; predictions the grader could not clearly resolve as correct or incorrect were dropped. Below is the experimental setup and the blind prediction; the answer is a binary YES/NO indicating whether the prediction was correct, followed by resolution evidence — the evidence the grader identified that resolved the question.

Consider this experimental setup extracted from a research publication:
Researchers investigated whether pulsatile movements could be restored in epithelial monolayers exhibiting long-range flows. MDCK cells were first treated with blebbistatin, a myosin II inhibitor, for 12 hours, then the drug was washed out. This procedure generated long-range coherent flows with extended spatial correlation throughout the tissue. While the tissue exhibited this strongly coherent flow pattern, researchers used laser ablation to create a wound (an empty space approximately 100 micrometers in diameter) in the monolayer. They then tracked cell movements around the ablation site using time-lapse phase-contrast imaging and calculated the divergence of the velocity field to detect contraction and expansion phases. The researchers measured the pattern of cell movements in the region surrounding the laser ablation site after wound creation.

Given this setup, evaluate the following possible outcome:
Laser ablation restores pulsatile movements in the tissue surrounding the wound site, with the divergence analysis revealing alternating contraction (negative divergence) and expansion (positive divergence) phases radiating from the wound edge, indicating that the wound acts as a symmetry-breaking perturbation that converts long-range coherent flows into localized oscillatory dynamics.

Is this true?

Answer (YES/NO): YES